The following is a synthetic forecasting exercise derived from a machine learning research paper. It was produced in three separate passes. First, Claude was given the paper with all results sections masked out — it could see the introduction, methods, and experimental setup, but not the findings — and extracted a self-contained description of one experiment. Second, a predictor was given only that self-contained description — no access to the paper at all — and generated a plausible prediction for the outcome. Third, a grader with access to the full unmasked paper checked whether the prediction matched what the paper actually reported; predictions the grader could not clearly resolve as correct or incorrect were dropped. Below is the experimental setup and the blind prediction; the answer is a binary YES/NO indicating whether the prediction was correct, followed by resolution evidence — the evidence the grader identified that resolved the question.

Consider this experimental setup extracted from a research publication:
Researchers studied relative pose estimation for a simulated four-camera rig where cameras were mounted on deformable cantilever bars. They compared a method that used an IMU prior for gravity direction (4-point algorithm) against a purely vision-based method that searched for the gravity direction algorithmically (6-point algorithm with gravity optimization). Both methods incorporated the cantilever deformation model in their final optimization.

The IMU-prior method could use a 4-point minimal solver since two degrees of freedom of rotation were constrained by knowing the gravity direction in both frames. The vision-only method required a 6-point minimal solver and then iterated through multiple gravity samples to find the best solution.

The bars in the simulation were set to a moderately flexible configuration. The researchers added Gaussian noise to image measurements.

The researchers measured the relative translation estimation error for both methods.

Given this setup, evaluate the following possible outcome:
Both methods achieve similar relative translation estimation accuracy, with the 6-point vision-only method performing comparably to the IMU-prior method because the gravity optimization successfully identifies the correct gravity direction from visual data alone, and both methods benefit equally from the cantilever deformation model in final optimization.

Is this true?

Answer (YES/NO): NO